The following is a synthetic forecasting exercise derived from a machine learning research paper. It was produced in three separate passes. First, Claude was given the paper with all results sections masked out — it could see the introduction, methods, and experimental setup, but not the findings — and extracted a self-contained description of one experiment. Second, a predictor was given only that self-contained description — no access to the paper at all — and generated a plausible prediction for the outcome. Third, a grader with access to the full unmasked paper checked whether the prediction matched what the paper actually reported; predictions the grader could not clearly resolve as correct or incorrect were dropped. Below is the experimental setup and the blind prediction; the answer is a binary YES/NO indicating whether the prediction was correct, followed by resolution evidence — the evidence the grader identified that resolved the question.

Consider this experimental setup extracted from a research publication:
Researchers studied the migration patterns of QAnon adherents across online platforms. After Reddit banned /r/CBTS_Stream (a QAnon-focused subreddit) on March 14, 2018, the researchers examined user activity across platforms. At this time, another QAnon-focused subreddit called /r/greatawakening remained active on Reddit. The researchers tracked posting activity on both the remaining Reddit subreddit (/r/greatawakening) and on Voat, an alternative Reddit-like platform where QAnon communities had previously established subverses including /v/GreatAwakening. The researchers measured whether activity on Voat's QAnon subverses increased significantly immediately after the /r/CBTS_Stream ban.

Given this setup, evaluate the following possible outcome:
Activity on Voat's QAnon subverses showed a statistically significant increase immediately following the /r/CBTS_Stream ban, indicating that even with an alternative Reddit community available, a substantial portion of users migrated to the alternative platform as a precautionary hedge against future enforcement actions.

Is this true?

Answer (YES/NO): NO